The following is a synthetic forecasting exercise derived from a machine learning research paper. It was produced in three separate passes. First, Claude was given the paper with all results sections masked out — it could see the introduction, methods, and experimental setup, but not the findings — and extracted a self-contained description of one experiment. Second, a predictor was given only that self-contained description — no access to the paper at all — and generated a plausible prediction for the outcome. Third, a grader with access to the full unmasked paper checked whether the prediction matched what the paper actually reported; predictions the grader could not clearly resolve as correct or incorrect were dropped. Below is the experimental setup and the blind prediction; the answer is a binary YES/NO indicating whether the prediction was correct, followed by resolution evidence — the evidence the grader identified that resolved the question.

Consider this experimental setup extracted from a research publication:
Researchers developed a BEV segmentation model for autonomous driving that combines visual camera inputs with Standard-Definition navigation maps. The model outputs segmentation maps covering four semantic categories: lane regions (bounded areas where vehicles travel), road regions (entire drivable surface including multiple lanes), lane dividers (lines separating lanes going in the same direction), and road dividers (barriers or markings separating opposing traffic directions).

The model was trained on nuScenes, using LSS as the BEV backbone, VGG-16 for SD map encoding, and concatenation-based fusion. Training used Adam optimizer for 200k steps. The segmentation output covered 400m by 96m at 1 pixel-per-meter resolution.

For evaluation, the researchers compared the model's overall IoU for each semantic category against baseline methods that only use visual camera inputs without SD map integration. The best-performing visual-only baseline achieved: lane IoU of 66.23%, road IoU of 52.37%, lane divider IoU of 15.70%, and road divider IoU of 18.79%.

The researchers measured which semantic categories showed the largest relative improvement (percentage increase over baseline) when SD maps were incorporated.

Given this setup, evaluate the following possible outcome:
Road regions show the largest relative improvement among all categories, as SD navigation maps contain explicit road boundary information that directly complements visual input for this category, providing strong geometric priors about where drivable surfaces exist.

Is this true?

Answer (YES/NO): NO